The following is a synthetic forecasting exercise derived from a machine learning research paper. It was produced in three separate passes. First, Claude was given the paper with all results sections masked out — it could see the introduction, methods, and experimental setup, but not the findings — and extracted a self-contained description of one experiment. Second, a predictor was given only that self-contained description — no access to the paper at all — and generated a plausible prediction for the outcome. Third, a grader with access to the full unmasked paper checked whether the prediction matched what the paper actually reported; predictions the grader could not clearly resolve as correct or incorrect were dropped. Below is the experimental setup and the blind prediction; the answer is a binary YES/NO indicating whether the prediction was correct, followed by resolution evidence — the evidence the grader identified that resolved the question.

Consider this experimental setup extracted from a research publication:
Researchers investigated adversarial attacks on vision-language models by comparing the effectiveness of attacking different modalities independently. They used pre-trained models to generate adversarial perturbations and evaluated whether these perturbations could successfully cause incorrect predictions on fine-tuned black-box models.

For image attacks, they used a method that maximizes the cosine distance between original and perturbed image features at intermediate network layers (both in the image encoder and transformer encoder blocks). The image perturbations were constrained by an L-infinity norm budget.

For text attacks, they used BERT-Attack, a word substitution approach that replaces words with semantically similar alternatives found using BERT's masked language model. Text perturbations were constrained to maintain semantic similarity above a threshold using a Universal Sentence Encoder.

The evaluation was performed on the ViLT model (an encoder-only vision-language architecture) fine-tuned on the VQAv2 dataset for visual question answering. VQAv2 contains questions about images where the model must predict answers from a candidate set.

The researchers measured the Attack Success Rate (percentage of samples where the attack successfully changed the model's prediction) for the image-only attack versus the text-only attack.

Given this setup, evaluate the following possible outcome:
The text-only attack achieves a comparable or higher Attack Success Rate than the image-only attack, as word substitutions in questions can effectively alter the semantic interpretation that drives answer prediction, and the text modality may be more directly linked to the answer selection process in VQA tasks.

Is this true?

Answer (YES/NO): NO